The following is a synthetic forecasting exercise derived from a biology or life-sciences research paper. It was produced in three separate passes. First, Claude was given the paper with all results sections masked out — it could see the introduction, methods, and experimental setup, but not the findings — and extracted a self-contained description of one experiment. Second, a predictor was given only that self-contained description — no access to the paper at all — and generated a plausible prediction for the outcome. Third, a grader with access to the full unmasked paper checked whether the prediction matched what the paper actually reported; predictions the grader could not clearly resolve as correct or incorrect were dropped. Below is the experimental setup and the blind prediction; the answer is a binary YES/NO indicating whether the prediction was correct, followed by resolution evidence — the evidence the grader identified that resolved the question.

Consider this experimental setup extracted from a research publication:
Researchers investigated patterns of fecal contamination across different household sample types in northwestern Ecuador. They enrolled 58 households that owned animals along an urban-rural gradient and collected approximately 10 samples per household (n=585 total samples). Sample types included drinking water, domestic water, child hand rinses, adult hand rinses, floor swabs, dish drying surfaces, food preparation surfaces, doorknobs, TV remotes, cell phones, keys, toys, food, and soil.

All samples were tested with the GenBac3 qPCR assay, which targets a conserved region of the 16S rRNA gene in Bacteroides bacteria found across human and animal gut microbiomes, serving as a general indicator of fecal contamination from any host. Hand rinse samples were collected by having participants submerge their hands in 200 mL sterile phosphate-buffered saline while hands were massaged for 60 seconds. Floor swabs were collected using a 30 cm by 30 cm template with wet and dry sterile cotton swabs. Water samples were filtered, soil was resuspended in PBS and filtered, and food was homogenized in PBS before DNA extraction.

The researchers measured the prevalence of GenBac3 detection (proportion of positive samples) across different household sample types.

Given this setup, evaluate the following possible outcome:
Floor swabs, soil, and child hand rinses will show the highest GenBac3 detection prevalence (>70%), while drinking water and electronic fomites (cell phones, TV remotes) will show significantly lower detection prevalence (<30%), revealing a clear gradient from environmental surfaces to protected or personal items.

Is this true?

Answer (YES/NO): NO